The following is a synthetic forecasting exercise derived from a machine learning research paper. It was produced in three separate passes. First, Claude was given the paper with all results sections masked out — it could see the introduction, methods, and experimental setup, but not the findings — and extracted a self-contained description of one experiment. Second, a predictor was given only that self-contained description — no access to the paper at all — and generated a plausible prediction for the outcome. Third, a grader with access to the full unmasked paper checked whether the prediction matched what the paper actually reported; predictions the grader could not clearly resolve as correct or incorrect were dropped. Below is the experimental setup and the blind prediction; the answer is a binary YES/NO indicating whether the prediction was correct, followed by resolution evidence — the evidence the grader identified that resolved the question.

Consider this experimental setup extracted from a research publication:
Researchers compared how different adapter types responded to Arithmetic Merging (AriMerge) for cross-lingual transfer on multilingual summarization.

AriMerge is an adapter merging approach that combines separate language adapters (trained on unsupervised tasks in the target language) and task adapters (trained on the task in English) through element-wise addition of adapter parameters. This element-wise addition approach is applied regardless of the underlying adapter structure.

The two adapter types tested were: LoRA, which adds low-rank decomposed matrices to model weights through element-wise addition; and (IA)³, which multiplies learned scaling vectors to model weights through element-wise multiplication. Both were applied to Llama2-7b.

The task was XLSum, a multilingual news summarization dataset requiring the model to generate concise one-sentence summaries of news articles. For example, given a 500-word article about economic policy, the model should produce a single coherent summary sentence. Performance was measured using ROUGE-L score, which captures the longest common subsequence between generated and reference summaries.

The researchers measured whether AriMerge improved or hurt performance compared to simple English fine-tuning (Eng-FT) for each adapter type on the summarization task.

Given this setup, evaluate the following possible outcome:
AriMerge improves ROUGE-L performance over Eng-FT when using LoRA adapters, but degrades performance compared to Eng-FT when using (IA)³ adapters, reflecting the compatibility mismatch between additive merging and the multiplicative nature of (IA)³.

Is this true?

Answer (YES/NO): NO